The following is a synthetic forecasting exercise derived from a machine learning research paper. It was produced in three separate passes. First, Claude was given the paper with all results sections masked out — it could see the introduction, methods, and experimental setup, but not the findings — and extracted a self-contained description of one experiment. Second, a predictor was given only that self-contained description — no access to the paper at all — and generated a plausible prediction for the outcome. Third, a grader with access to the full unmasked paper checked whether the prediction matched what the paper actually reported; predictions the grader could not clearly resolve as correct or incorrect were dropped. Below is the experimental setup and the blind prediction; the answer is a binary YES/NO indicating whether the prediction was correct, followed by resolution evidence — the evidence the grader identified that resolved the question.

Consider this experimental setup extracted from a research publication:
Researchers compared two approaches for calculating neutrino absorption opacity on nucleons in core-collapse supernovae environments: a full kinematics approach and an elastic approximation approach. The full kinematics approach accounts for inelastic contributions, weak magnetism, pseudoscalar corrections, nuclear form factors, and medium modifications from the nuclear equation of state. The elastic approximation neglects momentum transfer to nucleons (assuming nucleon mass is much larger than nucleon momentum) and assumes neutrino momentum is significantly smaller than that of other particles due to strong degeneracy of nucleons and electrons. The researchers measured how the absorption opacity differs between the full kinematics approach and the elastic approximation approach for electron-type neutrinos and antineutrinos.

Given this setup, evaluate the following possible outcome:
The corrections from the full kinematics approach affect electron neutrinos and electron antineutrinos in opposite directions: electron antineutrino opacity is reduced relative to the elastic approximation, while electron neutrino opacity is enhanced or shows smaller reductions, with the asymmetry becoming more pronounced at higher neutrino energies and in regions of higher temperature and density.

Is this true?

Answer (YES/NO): NO